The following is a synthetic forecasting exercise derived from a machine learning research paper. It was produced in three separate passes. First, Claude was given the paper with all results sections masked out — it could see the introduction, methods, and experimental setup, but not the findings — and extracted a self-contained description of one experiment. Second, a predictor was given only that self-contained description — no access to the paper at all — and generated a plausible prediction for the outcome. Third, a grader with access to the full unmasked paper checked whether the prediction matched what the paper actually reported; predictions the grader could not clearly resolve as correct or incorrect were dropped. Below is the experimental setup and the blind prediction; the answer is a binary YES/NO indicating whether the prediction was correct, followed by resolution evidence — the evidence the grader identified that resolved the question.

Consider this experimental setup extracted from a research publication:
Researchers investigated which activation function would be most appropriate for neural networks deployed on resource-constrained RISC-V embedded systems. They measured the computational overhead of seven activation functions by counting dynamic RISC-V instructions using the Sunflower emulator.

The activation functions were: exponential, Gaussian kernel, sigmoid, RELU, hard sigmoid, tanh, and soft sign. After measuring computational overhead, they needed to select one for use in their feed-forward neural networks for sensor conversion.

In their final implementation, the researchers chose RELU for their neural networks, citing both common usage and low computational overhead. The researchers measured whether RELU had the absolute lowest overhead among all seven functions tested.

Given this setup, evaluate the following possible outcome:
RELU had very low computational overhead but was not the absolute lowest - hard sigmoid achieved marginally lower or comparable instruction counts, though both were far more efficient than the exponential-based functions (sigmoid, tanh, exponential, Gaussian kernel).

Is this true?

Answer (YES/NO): NO